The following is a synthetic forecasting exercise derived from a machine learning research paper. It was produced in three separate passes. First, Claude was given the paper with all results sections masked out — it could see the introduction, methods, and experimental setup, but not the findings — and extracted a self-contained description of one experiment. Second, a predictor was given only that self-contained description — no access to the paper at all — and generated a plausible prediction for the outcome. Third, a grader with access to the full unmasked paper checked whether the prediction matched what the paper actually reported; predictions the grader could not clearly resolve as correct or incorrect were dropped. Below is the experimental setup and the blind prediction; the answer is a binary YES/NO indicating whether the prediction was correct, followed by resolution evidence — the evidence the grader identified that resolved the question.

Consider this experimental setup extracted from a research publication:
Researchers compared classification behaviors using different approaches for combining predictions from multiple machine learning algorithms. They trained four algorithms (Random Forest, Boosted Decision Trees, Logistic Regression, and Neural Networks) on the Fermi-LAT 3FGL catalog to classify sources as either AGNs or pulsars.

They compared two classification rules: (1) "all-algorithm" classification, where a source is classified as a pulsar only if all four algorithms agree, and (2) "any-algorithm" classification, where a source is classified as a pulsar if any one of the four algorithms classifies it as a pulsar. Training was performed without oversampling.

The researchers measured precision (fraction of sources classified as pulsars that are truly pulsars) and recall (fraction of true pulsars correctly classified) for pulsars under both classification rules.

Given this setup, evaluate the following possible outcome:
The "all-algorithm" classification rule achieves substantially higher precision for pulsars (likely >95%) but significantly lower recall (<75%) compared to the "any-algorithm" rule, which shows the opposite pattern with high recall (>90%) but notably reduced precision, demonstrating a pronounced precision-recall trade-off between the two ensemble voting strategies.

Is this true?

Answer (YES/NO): NO